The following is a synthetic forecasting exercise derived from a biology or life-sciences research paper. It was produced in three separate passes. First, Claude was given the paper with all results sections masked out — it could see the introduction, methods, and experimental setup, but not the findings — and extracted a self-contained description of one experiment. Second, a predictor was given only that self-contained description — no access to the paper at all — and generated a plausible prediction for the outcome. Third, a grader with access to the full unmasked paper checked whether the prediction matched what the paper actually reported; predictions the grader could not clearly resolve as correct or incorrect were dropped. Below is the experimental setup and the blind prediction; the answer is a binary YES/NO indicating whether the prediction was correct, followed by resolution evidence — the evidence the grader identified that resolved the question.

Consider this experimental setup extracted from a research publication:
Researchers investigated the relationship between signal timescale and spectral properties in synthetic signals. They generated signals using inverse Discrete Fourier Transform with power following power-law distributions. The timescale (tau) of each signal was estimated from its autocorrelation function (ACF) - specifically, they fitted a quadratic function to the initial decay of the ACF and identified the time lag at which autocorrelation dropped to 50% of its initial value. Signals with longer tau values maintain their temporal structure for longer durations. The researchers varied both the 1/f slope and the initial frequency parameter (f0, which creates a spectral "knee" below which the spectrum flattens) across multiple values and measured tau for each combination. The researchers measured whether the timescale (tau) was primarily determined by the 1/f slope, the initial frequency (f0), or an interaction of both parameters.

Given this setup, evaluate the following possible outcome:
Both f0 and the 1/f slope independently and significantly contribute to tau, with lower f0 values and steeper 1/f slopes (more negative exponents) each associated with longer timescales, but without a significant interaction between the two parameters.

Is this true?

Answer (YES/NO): NO